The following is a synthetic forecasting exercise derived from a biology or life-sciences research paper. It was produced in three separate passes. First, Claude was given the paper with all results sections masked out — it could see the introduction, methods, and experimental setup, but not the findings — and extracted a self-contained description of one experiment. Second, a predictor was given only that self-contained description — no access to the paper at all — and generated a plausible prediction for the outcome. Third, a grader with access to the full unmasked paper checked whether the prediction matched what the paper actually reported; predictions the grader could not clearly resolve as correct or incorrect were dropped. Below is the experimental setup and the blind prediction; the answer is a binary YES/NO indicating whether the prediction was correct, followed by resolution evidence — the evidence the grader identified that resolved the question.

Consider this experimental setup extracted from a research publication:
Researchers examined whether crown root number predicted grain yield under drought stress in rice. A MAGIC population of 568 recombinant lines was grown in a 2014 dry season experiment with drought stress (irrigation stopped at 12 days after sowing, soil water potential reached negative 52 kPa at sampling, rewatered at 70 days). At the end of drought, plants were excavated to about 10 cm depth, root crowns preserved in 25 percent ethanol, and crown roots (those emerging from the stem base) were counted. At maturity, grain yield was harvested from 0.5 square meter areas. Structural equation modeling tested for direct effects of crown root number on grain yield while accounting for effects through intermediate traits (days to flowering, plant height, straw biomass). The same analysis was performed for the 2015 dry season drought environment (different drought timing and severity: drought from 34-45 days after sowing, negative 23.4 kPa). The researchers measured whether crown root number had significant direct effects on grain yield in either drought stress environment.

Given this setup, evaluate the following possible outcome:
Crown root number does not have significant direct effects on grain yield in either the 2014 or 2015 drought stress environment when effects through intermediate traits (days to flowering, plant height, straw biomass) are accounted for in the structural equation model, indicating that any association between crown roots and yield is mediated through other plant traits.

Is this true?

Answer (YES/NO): YES